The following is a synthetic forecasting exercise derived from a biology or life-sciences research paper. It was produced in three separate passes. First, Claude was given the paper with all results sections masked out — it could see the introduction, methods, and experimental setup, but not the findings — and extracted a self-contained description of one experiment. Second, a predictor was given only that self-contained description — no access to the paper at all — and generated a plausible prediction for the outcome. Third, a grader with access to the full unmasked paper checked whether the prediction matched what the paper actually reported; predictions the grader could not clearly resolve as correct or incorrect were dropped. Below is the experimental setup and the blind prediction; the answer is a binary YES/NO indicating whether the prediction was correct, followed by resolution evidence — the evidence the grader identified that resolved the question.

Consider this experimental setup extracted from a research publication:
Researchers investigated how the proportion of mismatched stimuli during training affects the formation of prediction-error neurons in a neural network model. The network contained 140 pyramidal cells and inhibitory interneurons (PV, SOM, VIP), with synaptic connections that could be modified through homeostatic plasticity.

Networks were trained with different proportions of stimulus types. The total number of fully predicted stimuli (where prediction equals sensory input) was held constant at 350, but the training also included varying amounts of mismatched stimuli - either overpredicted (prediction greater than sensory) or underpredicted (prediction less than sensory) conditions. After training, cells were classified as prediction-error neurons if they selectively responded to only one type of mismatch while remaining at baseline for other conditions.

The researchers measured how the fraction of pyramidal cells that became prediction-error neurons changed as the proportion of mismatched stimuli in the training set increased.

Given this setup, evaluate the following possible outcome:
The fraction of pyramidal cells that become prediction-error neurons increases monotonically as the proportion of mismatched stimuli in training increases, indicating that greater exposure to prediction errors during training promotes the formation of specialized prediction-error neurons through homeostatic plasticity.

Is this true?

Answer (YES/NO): NO